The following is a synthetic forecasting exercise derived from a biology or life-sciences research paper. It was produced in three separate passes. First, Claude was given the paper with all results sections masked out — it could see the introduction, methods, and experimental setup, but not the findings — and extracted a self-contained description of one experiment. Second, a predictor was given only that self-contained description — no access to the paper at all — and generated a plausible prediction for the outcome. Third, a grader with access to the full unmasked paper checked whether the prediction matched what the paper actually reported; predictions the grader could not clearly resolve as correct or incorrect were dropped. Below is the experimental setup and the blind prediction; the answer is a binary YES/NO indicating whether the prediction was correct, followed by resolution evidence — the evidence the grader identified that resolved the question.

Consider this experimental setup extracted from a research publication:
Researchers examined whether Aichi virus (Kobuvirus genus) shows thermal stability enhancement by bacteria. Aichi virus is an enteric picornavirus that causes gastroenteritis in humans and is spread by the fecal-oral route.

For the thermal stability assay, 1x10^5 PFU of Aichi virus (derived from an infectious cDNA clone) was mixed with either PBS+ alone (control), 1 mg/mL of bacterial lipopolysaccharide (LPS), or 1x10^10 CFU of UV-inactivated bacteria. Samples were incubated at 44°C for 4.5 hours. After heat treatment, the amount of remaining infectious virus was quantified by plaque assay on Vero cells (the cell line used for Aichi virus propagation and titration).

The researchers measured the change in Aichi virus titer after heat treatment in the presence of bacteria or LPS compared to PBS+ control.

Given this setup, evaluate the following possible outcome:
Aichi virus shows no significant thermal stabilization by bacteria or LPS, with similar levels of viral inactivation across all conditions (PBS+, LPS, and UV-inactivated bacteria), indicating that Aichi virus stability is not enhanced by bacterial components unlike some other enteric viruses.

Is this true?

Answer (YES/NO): YES